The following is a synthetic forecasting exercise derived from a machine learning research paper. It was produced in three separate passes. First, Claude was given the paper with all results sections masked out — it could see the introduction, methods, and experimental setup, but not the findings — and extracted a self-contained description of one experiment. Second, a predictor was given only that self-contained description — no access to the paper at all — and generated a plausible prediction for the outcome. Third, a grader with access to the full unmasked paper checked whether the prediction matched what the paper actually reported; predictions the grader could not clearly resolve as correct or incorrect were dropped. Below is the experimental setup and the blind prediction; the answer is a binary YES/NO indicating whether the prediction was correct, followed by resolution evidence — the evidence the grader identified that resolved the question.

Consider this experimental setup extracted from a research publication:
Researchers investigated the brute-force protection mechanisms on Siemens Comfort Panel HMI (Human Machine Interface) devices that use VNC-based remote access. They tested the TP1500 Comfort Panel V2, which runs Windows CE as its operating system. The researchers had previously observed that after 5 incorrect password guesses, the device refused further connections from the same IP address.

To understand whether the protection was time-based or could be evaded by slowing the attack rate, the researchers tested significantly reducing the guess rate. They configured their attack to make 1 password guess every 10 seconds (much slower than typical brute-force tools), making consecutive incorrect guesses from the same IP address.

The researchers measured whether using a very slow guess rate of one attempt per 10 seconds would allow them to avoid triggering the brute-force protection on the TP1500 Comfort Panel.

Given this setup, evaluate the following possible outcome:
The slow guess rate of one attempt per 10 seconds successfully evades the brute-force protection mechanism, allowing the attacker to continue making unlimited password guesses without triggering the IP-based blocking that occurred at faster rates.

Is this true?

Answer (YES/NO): NO